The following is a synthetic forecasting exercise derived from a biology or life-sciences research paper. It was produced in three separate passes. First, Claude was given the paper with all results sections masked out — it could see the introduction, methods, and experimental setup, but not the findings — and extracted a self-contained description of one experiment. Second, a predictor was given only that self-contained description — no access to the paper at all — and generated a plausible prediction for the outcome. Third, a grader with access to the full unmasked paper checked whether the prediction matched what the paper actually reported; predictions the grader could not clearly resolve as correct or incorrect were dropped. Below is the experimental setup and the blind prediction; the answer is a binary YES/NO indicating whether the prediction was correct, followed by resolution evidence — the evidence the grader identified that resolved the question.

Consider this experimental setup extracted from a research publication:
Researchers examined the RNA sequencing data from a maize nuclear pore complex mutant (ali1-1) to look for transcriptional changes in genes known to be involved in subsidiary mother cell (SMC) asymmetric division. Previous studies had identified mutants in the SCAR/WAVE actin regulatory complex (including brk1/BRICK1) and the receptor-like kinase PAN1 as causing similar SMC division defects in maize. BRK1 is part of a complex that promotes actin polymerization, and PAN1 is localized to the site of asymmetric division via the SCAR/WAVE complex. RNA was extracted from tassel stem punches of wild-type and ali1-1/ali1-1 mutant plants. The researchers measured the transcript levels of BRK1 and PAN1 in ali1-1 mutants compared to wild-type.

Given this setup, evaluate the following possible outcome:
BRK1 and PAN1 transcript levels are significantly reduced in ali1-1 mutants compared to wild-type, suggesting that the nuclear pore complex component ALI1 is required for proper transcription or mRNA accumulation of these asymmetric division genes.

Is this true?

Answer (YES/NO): YES